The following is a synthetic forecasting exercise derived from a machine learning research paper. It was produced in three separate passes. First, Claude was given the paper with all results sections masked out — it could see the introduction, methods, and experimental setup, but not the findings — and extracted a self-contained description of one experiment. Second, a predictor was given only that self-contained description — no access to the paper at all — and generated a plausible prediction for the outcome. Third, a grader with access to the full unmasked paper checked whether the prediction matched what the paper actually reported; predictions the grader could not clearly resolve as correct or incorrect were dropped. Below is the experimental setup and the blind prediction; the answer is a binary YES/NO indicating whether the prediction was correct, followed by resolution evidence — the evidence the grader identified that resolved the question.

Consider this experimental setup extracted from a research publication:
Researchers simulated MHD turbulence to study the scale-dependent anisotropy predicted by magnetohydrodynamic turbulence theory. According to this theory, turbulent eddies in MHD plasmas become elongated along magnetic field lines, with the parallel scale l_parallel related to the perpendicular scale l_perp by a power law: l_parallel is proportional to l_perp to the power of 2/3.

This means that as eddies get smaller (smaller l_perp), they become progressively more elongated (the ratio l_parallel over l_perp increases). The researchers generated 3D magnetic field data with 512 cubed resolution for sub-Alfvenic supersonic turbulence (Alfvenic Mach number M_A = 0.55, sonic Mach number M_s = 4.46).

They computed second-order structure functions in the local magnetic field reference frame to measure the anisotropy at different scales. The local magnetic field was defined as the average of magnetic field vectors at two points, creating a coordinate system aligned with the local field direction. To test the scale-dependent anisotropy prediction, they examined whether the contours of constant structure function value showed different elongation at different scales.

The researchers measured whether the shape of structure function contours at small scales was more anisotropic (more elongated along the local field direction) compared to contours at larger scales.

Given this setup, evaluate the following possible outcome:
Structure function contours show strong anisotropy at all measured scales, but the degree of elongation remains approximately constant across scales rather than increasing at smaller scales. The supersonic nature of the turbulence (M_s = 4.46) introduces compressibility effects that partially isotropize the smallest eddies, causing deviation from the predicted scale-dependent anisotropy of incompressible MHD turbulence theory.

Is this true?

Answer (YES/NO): NO